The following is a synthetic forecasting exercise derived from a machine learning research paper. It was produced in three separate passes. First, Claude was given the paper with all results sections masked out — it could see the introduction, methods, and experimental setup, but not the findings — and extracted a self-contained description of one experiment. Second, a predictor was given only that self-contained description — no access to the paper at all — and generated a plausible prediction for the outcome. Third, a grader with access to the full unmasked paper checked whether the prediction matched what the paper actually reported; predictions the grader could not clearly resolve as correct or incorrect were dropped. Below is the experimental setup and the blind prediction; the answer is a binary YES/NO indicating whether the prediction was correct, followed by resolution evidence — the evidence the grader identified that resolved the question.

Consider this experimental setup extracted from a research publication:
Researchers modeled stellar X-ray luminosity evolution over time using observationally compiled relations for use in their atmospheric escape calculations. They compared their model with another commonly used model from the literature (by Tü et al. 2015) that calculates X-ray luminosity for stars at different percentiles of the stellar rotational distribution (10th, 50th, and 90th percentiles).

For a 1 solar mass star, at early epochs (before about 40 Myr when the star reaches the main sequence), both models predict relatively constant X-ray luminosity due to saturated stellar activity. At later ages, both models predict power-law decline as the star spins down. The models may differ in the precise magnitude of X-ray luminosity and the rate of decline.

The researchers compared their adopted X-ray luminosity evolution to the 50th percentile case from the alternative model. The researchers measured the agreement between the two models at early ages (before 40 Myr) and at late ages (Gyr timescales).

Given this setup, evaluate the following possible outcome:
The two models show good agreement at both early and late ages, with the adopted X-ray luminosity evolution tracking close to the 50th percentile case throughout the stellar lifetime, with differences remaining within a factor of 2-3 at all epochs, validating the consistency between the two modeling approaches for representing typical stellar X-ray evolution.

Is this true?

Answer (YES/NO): YES